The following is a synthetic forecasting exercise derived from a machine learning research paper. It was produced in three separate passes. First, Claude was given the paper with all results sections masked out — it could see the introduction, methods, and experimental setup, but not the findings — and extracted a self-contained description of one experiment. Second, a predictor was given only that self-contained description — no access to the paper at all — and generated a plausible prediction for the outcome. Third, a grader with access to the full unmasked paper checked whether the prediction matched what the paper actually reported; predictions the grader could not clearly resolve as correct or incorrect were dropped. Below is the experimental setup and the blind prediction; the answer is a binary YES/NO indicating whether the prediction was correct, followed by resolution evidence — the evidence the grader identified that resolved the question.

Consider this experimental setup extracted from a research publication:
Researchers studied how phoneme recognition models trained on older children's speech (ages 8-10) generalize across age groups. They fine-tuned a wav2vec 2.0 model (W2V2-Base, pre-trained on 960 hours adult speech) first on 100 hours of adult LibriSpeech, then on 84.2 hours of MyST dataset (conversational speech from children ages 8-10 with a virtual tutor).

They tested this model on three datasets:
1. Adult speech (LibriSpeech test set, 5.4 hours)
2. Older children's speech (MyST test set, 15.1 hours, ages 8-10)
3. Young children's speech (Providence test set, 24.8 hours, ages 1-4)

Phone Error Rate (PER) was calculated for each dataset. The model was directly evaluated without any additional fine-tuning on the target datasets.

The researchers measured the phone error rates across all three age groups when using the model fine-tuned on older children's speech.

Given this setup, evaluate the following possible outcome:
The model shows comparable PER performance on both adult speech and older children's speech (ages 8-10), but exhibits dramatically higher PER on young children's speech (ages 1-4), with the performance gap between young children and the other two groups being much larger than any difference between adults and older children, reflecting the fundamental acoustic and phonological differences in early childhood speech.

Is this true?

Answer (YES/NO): YES